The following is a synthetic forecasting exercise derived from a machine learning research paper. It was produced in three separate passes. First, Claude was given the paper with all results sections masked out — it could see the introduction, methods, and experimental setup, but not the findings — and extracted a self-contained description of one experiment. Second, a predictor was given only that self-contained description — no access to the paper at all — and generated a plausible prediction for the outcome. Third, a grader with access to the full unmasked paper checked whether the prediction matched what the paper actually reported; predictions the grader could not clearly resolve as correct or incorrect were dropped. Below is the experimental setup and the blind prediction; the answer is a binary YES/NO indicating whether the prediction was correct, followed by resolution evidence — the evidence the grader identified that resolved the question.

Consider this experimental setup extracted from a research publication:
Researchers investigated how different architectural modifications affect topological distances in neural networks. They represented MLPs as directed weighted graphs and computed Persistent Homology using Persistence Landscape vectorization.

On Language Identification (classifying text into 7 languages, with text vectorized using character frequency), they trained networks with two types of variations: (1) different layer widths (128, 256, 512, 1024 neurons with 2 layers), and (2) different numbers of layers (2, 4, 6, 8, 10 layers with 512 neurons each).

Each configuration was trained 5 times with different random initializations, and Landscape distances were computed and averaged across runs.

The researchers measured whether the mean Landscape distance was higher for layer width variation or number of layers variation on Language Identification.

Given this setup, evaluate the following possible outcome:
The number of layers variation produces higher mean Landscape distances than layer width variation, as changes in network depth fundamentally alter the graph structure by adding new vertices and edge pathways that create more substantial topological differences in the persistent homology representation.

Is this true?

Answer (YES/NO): YES